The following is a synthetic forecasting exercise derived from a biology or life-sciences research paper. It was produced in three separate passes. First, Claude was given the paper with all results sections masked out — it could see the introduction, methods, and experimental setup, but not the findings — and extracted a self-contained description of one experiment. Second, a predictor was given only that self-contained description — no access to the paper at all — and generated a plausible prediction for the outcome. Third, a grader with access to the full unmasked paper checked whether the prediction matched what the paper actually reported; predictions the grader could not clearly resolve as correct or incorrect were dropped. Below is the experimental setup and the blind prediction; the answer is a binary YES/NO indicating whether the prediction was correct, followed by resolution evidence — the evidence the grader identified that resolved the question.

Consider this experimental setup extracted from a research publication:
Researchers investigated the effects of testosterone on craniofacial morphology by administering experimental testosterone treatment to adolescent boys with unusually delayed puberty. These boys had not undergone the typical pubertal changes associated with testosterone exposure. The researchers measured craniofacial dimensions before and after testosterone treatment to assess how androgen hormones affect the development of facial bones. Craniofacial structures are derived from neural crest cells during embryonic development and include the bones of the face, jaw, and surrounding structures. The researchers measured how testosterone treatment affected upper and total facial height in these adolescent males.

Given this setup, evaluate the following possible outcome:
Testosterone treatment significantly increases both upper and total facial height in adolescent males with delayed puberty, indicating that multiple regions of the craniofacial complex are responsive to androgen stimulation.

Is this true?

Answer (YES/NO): YES